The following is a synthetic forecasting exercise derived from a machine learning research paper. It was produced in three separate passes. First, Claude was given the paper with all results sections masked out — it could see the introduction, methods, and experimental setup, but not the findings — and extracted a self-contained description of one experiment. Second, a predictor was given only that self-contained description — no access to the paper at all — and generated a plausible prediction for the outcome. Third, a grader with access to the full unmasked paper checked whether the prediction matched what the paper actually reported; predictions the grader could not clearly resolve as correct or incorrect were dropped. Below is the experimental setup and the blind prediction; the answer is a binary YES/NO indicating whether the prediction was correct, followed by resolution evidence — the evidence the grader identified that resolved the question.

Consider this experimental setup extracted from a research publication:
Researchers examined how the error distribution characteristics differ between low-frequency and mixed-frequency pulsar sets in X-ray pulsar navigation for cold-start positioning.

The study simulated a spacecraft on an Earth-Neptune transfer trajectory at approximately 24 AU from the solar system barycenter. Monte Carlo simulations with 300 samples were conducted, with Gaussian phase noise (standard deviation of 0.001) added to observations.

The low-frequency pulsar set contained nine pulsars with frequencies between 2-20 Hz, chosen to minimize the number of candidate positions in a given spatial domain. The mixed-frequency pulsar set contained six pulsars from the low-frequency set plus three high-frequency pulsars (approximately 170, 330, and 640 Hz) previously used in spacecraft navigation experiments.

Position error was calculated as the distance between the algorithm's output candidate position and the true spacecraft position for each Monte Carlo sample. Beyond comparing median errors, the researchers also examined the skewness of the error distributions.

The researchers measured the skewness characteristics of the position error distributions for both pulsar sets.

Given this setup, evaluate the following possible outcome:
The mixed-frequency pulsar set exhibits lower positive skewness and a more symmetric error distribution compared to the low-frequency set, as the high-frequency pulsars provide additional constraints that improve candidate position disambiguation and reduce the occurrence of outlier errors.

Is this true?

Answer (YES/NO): YES